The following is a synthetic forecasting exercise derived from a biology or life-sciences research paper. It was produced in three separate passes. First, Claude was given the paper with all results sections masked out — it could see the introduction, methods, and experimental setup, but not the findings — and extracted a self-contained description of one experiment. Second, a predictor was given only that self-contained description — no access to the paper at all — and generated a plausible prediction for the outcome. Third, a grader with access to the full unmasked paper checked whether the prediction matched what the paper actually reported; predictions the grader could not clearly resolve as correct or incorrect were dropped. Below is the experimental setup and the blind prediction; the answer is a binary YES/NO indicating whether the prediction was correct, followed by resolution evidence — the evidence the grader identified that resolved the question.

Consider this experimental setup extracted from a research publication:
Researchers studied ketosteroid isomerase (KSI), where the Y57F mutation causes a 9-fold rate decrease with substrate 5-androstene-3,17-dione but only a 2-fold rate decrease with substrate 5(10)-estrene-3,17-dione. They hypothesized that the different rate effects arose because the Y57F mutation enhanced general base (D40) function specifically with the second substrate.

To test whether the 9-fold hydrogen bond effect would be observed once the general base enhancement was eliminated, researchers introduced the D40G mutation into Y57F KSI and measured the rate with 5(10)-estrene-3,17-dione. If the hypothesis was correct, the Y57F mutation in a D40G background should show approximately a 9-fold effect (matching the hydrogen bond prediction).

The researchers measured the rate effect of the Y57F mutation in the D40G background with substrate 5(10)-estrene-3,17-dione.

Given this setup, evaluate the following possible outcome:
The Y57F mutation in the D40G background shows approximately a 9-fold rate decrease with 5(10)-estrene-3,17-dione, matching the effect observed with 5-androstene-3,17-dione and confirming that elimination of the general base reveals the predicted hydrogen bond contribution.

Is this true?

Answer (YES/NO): YES